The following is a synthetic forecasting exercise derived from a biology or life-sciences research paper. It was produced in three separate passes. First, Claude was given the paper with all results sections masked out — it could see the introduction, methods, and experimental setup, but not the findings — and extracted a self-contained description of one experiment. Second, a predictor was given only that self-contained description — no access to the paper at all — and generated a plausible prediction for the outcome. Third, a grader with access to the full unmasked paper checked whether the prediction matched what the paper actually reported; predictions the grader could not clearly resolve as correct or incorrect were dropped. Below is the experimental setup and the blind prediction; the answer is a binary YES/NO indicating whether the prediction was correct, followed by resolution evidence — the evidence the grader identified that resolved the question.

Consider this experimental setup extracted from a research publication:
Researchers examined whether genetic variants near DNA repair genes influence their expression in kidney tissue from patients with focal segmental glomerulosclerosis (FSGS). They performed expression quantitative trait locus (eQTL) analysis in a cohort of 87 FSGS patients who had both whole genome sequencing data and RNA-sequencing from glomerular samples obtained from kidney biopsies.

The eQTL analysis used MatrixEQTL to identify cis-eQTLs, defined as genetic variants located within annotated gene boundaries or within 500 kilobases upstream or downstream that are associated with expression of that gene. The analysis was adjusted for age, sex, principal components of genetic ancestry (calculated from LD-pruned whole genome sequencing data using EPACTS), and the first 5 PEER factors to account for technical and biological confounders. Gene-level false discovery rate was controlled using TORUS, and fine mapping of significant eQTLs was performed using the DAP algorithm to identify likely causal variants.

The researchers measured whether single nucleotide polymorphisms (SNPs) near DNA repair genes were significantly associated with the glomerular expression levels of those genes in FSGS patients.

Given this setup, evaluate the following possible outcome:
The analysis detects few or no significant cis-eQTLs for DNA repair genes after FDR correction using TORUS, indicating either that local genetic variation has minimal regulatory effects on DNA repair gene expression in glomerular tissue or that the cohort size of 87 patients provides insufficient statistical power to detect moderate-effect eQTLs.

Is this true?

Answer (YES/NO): NO